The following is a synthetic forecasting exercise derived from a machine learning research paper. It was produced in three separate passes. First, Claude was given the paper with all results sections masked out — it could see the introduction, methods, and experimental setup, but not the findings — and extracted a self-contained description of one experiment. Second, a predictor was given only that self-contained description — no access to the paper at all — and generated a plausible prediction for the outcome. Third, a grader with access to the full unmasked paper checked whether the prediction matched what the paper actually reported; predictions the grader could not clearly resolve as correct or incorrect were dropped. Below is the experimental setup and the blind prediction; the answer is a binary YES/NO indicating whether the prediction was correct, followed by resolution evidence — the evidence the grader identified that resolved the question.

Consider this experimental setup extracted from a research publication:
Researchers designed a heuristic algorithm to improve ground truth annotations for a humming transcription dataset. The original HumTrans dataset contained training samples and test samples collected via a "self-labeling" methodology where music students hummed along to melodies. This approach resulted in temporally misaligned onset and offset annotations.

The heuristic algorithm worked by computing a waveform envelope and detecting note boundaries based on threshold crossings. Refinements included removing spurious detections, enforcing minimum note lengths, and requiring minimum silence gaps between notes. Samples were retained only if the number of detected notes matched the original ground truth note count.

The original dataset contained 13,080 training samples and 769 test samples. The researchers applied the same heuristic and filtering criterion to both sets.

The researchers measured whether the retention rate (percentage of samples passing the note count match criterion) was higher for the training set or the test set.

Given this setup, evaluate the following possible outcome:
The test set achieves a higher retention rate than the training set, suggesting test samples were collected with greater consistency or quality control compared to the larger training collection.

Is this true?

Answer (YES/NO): YES